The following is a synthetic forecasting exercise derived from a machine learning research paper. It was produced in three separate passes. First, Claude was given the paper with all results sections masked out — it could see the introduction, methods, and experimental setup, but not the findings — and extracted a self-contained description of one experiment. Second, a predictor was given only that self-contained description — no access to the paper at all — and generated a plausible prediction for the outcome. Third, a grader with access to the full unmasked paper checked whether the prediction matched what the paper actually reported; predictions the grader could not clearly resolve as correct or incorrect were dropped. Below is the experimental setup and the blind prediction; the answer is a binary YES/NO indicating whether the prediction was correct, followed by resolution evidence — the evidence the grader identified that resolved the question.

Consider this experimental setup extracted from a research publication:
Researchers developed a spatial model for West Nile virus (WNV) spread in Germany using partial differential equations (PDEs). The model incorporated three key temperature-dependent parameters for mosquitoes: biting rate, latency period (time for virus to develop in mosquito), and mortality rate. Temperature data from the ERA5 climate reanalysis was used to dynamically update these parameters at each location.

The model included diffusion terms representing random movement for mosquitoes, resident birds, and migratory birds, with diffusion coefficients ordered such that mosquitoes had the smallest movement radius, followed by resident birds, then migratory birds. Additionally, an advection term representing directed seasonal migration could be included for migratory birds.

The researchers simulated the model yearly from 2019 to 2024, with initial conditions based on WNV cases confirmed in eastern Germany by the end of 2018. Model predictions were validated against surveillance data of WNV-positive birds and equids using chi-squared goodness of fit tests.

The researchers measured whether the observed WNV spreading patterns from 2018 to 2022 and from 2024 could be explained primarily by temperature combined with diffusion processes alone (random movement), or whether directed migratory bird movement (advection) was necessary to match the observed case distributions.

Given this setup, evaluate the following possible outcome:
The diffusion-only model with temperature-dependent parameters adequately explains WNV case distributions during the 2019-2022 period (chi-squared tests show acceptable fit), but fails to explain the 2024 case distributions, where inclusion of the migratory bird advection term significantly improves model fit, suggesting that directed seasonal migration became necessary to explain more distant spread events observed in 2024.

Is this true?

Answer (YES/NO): NO